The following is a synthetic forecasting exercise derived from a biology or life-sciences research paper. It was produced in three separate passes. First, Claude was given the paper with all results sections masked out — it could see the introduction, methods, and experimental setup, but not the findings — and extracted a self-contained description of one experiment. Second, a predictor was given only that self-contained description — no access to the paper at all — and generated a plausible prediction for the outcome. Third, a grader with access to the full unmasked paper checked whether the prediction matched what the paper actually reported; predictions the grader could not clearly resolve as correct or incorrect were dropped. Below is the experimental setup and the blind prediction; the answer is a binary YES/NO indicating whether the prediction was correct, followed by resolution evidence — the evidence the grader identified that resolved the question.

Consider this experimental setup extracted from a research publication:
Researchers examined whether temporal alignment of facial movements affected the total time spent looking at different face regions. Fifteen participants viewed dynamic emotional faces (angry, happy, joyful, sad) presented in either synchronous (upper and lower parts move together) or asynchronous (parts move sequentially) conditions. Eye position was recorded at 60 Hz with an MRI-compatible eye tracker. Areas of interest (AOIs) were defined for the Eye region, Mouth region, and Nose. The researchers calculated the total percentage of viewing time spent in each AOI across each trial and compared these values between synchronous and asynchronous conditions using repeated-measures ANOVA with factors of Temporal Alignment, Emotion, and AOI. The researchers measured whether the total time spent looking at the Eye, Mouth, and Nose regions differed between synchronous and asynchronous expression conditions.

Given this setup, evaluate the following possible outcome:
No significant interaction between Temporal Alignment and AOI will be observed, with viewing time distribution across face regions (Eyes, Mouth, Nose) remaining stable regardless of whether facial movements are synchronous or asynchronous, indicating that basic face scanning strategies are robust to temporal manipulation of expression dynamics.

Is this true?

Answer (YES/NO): NO